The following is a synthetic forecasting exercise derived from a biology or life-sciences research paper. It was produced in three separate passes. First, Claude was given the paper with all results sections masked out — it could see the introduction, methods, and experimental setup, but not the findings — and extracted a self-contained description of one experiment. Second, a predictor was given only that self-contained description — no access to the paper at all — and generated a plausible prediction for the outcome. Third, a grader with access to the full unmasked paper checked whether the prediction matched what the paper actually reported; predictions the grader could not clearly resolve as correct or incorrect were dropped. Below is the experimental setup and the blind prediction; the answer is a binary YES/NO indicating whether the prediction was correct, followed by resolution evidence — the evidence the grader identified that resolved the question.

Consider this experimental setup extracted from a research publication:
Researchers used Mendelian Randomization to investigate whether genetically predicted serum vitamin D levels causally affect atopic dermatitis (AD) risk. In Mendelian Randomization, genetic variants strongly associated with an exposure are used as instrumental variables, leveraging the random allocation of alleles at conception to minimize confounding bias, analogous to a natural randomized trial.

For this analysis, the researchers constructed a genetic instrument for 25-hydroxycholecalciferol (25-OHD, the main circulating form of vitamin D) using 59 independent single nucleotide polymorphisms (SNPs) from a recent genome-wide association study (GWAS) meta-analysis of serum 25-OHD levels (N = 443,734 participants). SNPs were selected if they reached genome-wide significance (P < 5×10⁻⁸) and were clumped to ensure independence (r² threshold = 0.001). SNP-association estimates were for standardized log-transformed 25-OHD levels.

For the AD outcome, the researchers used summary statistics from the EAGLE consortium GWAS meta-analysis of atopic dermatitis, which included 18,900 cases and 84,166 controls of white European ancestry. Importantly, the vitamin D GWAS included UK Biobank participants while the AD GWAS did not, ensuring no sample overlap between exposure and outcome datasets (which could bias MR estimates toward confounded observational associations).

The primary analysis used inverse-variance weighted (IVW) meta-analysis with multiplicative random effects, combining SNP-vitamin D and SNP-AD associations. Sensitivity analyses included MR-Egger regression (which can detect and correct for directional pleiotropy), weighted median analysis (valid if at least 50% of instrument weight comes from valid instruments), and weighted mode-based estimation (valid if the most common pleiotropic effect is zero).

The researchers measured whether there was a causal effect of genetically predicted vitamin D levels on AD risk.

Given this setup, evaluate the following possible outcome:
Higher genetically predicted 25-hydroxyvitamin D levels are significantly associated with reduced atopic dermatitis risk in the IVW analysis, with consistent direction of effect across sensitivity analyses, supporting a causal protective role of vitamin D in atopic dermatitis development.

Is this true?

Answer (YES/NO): NO